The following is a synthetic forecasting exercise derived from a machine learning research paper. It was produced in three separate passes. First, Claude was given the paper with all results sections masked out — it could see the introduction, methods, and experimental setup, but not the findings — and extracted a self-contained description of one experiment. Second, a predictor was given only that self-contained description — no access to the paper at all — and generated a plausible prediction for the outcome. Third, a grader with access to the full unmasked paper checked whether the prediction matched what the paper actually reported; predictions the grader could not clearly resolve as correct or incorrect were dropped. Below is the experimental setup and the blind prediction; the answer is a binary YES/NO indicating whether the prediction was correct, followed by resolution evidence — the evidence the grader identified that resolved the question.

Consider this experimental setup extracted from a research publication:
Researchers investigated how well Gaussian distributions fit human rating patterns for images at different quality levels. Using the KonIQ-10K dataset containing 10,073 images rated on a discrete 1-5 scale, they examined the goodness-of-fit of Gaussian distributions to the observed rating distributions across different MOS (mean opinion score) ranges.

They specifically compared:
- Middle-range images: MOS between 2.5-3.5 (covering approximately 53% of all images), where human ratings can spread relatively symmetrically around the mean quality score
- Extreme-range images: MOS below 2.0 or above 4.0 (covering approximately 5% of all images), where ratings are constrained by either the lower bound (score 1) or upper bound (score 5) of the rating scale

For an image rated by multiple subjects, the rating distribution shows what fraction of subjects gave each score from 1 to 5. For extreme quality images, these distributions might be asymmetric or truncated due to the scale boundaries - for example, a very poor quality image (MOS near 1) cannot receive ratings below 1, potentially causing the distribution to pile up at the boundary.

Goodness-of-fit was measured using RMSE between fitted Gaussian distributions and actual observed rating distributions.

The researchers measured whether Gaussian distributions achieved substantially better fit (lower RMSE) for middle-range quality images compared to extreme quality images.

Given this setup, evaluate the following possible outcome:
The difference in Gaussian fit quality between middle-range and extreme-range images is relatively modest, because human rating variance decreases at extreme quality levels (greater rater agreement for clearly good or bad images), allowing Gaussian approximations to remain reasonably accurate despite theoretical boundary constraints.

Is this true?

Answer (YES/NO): NO